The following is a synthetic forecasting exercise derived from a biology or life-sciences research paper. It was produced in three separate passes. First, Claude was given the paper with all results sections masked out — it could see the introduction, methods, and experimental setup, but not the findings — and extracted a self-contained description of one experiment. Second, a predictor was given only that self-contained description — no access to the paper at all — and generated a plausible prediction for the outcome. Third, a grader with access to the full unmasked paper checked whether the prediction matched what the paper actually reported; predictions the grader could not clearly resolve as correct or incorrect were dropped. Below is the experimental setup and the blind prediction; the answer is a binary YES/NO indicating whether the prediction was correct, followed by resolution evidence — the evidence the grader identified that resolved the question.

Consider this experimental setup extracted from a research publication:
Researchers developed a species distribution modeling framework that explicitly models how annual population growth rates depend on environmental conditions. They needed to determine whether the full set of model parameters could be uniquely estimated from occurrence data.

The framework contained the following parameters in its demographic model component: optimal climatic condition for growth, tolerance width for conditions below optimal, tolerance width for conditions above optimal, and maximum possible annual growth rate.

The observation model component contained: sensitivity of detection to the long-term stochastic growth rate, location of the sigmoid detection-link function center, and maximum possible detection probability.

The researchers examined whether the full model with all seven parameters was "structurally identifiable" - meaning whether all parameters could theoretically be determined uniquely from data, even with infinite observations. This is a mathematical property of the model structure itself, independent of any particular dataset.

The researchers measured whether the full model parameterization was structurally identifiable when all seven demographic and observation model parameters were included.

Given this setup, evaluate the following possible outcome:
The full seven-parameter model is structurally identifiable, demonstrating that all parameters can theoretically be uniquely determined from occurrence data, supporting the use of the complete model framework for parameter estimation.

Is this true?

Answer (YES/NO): NO